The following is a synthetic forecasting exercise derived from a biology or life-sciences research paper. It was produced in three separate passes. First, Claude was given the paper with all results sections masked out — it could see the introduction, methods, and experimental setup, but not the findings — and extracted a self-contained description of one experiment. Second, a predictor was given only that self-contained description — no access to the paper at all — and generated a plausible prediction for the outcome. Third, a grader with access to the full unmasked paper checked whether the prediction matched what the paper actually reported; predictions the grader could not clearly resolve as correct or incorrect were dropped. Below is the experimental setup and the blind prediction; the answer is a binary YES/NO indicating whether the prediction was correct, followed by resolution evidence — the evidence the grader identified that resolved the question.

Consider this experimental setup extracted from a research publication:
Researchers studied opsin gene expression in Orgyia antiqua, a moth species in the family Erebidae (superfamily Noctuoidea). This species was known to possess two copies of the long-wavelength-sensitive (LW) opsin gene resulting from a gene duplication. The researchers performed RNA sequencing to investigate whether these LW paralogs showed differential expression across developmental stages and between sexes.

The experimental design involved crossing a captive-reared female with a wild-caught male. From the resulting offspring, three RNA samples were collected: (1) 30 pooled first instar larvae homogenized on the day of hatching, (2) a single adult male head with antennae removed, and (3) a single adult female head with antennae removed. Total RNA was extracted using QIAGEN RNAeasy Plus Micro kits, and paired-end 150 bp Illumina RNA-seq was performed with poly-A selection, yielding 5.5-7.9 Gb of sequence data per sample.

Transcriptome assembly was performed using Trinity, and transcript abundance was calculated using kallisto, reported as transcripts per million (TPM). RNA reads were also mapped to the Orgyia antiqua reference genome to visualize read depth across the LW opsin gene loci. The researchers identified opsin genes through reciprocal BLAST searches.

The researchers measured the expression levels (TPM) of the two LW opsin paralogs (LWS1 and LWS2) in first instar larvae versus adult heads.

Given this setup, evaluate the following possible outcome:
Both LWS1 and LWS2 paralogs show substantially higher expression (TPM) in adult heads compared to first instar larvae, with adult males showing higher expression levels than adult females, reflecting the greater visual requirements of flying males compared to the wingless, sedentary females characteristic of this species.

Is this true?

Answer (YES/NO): NO